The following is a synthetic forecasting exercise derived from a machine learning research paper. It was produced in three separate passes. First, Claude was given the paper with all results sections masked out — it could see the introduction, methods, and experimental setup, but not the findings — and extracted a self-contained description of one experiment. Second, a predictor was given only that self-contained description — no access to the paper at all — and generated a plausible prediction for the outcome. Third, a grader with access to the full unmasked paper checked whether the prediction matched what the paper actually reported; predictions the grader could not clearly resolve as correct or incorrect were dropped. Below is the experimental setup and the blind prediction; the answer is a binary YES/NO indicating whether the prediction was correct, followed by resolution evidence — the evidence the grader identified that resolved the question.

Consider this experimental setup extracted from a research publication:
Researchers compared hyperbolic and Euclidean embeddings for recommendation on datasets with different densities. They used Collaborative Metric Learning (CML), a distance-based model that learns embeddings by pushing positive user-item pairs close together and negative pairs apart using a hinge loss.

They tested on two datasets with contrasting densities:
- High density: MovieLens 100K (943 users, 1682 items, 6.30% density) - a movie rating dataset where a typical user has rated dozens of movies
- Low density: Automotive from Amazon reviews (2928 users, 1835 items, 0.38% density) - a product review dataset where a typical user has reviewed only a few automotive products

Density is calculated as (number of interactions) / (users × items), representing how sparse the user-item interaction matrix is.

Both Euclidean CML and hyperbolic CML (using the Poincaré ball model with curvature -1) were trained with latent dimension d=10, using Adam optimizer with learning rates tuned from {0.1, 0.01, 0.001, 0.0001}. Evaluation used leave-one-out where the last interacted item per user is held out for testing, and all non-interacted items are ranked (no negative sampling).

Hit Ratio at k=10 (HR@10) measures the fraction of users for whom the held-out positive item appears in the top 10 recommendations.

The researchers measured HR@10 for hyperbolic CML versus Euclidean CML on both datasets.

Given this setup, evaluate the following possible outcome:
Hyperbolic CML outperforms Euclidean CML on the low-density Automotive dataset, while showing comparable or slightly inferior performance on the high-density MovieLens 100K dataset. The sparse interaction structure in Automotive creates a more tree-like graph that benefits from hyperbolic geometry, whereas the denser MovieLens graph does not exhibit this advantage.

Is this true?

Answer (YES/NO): YES